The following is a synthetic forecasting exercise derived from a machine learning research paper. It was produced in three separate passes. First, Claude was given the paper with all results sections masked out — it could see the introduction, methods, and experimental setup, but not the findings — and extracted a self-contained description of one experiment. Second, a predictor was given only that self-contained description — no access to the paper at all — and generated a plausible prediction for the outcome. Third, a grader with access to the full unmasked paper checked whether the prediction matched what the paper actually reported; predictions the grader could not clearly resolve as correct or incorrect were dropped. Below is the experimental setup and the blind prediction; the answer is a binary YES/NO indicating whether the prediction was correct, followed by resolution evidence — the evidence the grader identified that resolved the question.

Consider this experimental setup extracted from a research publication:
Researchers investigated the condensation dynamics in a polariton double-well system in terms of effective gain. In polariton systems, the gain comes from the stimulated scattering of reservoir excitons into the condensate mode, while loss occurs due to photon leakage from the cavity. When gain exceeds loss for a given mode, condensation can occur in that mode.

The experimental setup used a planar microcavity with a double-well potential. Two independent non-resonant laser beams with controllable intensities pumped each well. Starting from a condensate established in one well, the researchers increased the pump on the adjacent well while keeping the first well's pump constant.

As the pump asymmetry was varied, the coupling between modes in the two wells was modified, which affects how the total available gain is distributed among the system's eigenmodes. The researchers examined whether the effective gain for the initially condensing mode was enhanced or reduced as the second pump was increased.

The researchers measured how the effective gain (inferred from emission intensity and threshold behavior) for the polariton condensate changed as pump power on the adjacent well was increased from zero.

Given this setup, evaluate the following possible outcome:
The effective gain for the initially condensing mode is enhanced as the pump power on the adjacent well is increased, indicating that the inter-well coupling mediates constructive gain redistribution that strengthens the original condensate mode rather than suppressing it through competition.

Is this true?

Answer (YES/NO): NO